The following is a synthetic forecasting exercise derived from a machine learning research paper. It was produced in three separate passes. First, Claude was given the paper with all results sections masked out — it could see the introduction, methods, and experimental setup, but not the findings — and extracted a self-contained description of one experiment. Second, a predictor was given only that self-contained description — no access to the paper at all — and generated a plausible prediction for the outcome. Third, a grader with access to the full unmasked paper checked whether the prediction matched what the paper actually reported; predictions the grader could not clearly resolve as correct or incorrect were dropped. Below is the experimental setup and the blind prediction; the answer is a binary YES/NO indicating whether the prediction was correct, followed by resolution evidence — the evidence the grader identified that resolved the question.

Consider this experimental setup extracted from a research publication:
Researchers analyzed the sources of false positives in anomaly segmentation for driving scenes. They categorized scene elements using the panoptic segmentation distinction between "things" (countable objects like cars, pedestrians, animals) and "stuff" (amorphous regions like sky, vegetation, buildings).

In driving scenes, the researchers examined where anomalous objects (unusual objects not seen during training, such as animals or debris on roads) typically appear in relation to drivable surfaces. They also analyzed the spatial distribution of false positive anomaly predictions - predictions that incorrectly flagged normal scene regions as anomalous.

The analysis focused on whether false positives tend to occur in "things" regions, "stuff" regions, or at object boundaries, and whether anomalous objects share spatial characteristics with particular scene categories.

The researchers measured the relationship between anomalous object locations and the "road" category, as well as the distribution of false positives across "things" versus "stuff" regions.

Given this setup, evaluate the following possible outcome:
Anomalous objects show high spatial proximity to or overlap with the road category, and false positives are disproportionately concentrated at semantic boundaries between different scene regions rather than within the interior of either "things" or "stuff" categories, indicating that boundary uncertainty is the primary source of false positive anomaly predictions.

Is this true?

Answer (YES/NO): NO